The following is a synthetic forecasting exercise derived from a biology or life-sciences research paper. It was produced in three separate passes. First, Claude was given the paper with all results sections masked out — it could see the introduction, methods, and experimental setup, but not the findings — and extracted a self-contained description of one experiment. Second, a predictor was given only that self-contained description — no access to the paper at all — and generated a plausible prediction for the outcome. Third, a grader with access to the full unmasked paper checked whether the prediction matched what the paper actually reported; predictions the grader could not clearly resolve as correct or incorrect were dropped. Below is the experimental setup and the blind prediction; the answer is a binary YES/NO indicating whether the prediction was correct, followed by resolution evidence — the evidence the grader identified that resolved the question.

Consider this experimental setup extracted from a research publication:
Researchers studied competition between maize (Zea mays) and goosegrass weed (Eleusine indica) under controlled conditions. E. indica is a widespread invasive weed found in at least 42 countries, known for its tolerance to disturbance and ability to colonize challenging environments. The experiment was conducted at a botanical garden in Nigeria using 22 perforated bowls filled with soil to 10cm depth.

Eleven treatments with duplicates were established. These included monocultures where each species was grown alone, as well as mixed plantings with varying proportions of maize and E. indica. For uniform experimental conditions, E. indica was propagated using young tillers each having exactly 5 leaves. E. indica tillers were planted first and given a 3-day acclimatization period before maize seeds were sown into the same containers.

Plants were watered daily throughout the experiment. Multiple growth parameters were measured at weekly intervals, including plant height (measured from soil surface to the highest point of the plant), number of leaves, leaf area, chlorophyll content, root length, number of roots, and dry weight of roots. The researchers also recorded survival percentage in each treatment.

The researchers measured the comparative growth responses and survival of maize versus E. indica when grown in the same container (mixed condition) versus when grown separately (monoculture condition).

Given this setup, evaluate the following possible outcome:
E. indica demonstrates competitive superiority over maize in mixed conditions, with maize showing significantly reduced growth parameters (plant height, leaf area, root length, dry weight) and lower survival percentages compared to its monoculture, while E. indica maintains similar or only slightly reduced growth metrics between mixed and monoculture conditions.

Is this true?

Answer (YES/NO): NO